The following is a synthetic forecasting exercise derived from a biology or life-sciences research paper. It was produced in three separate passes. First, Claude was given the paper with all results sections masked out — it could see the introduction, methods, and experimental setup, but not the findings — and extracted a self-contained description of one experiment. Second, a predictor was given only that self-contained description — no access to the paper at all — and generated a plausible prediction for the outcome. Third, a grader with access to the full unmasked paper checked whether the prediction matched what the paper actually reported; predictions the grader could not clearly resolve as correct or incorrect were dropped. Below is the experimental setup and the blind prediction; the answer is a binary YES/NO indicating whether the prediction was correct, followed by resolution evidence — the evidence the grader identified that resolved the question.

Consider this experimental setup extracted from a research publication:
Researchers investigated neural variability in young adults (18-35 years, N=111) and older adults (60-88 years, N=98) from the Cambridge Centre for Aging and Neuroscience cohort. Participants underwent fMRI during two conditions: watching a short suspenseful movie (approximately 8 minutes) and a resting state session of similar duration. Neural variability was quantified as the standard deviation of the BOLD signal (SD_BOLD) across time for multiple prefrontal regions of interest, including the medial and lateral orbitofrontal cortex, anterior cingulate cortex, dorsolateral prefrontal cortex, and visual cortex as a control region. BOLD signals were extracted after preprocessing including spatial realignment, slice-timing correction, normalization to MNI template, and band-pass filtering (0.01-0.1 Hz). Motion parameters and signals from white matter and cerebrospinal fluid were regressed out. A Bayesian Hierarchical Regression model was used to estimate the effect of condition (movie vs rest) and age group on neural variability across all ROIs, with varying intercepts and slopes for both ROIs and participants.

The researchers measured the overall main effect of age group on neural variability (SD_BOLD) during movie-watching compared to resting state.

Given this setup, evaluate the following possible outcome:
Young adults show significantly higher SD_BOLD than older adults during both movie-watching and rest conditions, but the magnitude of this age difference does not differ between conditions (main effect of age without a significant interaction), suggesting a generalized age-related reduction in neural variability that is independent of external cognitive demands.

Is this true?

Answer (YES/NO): NO